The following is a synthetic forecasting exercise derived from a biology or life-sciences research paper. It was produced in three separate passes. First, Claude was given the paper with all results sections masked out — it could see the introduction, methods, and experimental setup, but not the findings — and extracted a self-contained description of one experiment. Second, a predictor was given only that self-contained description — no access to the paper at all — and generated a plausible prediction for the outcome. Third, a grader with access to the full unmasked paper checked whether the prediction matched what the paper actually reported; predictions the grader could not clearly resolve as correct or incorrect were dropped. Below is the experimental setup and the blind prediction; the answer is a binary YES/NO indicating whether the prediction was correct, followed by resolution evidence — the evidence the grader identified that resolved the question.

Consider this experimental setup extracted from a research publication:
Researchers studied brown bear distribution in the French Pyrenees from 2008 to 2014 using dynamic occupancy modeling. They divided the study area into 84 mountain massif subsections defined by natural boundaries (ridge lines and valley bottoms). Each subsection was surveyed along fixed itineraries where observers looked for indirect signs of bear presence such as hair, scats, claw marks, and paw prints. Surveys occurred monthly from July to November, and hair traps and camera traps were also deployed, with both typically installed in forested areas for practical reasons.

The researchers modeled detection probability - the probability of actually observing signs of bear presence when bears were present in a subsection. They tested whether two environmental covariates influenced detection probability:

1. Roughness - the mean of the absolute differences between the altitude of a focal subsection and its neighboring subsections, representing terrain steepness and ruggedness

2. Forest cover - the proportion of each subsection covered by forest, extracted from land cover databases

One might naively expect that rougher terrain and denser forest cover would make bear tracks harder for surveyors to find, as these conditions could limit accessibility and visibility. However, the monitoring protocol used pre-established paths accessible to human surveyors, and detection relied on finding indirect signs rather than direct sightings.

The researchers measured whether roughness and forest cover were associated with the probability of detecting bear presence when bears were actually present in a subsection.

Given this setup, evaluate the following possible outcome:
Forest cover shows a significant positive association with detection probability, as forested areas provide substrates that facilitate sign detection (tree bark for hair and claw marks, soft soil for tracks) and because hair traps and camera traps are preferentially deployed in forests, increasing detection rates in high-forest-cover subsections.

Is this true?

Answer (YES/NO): YES